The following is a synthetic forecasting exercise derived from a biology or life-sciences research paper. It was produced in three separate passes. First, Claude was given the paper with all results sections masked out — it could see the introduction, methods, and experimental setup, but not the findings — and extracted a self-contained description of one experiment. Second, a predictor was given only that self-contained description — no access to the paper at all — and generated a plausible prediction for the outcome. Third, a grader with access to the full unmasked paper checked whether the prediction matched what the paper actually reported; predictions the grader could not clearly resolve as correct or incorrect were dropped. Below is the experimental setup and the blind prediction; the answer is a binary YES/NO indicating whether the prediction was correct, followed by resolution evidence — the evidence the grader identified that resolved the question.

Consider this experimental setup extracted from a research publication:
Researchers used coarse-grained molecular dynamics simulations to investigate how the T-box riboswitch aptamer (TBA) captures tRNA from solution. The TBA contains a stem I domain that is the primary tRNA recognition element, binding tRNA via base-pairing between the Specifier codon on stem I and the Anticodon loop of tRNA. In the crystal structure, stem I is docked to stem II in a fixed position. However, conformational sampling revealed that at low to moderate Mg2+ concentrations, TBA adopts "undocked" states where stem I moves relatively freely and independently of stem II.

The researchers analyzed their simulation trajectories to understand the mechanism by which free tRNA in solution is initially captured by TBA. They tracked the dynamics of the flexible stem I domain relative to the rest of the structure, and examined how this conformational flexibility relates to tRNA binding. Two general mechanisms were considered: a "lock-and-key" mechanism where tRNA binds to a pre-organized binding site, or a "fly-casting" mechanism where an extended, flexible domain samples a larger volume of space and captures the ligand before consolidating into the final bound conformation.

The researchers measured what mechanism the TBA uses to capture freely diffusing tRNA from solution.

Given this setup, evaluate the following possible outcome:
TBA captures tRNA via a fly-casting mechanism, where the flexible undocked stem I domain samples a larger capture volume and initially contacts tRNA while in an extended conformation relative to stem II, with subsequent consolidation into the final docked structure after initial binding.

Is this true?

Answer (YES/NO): YES